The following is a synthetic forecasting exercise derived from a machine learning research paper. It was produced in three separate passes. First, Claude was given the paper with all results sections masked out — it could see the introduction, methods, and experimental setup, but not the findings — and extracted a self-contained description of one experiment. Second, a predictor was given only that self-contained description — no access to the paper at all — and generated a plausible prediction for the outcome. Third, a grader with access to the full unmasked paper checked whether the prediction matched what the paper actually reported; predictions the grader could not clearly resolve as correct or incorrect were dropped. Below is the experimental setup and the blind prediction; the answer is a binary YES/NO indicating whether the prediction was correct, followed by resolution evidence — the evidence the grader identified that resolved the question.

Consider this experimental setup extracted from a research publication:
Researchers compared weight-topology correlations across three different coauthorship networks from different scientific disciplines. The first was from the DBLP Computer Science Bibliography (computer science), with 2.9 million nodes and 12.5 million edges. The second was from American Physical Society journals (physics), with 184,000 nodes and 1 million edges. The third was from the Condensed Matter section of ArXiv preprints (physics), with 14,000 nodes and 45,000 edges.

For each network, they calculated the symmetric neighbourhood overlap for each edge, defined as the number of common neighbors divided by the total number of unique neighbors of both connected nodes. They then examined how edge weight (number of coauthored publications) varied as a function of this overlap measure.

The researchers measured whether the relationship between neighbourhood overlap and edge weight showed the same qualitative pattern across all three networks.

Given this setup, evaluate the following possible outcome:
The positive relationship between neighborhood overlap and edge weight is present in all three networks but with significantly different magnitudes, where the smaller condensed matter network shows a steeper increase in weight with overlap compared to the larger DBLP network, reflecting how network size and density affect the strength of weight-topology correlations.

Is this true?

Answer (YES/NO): NO